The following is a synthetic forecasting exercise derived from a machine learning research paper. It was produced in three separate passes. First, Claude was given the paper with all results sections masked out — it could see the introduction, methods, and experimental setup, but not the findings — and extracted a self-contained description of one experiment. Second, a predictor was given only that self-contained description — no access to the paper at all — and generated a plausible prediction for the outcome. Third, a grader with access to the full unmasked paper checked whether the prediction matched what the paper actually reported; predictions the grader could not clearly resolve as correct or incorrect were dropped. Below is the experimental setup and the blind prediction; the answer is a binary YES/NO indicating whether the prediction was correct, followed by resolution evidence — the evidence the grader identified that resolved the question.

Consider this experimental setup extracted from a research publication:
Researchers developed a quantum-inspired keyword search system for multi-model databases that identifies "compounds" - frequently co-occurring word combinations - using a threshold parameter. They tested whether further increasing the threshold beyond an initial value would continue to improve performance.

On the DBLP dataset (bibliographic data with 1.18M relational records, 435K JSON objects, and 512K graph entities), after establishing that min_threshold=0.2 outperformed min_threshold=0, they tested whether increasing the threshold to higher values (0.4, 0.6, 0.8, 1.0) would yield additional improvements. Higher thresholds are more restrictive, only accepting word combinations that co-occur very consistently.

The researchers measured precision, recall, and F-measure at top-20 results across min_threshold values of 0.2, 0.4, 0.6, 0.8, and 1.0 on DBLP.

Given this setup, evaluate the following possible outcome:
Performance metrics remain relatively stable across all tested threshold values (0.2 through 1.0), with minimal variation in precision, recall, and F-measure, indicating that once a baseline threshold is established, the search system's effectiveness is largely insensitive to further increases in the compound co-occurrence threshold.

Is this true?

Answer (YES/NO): YES